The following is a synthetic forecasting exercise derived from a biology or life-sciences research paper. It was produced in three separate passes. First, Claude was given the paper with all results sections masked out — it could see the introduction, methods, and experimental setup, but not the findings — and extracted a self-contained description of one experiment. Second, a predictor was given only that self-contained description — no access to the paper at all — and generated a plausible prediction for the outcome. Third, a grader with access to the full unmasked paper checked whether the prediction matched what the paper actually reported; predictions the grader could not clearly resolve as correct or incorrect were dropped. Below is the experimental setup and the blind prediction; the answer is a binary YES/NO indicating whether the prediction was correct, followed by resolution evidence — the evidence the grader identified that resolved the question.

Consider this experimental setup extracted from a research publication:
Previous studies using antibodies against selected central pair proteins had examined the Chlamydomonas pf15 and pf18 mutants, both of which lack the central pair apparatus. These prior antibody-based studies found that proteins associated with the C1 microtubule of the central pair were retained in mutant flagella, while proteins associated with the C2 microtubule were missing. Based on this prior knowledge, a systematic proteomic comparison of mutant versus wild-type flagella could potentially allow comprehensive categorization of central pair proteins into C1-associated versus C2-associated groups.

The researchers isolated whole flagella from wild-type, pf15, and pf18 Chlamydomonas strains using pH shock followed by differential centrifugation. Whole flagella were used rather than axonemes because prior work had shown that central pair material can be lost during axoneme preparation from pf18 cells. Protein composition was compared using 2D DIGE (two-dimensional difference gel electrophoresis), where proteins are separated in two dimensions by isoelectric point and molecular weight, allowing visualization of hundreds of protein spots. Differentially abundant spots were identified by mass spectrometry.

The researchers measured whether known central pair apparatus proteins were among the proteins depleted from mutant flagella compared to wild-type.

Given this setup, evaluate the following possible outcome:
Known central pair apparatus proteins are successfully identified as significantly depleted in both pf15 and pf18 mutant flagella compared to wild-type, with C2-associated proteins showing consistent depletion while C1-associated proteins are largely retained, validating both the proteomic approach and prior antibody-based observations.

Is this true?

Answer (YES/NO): NO